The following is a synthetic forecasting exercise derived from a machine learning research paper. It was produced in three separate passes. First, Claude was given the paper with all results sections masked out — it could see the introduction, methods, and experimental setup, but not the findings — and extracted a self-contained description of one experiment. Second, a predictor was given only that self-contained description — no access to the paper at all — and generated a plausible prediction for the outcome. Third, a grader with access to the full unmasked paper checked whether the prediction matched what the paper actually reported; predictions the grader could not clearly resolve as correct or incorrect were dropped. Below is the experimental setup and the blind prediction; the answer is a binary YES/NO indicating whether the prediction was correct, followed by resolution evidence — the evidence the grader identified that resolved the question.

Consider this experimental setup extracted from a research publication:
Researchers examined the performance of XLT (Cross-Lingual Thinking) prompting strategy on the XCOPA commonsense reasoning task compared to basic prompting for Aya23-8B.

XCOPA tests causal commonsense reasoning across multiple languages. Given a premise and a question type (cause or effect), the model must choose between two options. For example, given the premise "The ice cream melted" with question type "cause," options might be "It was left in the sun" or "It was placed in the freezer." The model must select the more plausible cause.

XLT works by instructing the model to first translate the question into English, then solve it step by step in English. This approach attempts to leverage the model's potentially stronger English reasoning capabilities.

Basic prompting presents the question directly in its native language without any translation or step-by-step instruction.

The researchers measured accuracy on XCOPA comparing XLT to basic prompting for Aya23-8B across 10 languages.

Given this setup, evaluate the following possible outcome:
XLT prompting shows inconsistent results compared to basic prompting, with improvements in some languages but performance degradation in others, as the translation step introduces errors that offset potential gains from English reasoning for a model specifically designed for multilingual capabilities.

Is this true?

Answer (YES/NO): NO